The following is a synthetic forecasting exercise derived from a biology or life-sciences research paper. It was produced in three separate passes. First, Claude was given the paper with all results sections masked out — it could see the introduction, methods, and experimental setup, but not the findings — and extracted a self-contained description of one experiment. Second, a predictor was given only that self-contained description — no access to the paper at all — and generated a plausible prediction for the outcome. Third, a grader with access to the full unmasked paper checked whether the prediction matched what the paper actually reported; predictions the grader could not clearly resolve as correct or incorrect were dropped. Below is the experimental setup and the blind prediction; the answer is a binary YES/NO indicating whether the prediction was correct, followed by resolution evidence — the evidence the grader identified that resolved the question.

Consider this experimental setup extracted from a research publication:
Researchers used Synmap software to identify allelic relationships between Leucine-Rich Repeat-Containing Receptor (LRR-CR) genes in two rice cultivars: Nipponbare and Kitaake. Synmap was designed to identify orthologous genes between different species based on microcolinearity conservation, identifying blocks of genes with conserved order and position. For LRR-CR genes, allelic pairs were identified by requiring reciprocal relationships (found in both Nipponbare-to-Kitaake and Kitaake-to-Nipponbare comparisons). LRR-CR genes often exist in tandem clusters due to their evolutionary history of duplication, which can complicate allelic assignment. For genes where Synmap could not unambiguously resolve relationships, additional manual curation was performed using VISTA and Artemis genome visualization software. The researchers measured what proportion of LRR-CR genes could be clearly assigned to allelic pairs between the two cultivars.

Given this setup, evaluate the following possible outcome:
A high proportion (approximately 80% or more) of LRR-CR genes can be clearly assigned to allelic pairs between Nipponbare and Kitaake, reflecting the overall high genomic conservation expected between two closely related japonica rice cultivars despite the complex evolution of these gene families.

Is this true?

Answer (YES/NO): YES